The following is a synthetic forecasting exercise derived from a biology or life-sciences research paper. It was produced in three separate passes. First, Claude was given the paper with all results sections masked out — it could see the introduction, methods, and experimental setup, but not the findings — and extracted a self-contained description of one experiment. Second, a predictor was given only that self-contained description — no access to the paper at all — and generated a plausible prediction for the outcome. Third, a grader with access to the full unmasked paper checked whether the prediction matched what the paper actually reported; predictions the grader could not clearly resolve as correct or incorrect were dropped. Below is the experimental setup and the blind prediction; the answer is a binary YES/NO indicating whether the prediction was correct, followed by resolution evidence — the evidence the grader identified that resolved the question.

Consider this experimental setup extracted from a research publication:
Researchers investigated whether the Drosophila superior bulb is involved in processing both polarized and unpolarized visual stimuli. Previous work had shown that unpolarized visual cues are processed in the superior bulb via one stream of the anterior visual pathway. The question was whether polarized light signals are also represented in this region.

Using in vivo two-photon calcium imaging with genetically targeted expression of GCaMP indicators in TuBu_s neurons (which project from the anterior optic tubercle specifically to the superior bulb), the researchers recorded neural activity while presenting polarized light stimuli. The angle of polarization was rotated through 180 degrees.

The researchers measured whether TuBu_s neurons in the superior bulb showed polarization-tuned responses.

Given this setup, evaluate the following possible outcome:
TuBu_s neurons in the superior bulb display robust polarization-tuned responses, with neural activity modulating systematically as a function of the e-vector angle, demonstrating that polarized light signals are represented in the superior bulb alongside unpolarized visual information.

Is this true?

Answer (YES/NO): NO